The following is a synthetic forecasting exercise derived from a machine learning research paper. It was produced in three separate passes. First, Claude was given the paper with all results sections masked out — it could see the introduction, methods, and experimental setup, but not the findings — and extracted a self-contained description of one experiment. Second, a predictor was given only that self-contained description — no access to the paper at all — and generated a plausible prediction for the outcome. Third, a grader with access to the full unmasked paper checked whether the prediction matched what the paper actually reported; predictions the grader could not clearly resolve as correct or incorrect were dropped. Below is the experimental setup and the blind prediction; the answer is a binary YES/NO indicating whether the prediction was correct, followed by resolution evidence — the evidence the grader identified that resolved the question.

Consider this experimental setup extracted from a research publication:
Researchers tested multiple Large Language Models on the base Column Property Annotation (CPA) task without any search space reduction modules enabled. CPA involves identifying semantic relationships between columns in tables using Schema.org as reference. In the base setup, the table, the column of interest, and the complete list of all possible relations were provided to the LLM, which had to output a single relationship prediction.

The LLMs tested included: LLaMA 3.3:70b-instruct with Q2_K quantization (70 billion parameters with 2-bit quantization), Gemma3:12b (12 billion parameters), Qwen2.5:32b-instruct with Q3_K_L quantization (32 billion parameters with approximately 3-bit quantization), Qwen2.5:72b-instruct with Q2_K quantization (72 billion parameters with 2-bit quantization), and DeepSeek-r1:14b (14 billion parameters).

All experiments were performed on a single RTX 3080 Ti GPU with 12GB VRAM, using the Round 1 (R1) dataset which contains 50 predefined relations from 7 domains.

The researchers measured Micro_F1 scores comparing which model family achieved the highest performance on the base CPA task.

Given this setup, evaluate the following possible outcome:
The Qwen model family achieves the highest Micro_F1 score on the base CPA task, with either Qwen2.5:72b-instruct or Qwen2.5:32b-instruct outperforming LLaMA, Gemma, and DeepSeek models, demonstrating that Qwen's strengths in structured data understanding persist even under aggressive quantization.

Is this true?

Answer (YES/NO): YES